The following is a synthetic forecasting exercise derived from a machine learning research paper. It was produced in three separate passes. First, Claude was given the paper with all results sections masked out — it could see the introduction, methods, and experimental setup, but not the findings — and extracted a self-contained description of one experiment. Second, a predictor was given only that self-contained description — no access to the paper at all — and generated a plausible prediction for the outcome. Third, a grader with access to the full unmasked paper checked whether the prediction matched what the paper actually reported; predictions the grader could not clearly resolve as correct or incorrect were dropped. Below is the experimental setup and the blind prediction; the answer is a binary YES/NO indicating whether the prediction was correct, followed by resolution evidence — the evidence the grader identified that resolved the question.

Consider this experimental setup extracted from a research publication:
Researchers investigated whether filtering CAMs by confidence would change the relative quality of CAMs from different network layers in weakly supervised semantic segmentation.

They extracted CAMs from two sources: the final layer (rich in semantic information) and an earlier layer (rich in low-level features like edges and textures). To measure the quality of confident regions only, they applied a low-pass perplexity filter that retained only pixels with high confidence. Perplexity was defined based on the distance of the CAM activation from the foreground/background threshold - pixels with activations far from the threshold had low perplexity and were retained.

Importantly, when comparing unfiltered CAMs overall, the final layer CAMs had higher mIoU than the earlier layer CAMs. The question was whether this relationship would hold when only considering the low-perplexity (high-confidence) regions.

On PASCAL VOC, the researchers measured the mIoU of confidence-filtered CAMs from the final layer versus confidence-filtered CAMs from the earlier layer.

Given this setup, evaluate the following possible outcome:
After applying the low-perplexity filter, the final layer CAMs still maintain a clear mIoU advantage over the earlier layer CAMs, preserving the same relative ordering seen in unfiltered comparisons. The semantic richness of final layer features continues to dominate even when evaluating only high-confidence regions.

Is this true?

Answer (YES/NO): NO